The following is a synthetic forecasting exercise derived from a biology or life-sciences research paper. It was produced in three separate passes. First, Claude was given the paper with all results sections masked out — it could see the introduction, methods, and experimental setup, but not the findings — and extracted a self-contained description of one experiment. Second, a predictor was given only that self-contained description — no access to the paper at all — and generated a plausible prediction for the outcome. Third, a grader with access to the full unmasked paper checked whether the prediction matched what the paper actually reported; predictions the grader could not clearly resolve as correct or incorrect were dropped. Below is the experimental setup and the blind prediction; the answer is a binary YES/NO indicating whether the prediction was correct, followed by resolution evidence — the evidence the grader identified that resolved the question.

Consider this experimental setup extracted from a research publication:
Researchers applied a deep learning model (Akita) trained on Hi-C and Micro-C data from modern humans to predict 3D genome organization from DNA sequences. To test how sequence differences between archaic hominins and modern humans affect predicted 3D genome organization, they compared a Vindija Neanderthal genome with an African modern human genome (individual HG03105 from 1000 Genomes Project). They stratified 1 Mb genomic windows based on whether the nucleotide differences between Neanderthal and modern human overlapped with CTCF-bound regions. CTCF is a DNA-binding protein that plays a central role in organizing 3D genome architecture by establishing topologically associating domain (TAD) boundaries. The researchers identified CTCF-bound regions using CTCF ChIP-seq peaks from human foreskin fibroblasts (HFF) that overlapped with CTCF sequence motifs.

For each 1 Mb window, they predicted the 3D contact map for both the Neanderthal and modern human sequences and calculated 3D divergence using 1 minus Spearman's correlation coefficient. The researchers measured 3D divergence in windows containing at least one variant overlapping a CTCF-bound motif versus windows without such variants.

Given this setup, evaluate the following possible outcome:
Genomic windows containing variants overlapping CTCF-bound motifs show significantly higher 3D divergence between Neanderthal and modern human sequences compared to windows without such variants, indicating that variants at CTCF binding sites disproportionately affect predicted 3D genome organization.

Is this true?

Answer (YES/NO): YES